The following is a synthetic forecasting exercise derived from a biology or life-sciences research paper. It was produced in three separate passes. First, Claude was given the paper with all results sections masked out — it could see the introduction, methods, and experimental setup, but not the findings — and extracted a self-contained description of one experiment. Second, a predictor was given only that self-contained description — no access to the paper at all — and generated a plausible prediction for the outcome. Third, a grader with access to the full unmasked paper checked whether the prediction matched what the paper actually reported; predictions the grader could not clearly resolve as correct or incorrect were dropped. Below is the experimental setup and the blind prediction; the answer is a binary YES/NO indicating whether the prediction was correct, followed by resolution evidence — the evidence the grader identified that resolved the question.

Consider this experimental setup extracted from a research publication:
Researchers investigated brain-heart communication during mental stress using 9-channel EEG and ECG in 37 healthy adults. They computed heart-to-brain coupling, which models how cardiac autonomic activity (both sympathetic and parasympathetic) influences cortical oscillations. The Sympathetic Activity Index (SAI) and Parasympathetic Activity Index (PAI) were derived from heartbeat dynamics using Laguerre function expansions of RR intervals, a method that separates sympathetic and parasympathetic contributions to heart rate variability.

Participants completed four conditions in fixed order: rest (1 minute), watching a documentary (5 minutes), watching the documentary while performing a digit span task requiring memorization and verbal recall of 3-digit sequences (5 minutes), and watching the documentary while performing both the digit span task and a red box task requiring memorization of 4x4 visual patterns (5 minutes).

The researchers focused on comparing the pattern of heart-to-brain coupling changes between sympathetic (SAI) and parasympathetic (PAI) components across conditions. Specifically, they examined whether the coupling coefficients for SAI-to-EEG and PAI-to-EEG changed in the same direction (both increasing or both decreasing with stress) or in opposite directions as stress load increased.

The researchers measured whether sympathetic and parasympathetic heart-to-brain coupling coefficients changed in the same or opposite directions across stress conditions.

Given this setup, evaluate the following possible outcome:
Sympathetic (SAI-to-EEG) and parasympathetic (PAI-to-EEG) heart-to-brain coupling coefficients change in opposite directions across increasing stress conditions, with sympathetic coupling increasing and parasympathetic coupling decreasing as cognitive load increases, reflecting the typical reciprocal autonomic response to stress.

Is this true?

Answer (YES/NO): NO